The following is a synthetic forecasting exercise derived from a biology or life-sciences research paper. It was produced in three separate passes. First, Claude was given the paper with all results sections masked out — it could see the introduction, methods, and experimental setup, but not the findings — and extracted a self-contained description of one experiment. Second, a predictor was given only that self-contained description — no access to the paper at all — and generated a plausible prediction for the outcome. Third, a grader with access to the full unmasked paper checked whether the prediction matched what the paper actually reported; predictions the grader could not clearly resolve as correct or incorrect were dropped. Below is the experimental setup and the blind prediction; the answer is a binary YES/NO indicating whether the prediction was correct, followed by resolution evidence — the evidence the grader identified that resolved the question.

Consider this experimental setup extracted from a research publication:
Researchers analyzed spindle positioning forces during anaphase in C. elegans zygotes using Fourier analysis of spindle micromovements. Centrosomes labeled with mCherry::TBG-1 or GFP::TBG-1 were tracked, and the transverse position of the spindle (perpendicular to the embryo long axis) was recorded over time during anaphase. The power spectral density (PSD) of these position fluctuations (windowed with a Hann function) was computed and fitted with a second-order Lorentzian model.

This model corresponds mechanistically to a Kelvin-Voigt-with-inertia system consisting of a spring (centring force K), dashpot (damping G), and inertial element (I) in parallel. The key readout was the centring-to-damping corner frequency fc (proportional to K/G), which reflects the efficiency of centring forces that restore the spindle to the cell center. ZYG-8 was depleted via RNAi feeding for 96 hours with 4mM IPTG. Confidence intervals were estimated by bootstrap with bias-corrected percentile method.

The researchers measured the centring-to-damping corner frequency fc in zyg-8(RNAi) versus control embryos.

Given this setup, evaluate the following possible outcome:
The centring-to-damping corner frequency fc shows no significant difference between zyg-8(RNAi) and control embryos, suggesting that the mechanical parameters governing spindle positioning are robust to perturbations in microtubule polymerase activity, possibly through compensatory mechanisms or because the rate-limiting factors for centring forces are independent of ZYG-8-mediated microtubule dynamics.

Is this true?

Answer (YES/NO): NO